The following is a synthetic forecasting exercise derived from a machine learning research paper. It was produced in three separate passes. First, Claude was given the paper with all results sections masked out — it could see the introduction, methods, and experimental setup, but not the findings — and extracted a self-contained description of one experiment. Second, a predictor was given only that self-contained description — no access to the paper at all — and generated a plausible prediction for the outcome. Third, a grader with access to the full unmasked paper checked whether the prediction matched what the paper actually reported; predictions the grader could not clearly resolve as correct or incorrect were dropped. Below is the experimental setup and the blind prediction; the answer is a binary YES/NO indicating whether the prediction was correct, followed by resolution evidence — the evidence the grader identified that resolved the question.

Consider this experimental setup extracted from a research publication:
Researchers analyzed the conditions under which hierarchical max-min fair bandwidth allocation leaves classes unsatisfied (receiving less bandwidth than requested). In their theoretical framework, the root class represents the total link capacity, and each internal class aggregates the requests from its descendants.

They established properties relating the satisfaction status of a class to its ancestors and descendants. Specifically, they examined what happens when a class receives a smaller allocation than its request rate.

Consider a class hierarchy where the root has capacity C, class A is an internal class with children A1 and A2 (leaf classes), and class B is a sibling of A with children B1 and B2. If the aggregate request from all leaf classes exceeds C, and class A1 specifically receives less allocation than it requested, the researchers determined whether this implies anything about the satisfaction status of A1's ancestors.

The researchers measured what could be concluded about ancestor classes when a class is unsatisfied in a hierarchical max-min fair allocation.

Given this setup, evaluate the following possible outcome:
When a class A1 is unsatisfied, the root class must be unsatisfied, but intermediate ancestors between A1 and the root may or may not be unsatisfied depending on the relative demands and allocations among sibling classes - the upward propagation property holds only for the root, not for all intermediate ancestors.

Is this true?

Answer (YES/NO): NO